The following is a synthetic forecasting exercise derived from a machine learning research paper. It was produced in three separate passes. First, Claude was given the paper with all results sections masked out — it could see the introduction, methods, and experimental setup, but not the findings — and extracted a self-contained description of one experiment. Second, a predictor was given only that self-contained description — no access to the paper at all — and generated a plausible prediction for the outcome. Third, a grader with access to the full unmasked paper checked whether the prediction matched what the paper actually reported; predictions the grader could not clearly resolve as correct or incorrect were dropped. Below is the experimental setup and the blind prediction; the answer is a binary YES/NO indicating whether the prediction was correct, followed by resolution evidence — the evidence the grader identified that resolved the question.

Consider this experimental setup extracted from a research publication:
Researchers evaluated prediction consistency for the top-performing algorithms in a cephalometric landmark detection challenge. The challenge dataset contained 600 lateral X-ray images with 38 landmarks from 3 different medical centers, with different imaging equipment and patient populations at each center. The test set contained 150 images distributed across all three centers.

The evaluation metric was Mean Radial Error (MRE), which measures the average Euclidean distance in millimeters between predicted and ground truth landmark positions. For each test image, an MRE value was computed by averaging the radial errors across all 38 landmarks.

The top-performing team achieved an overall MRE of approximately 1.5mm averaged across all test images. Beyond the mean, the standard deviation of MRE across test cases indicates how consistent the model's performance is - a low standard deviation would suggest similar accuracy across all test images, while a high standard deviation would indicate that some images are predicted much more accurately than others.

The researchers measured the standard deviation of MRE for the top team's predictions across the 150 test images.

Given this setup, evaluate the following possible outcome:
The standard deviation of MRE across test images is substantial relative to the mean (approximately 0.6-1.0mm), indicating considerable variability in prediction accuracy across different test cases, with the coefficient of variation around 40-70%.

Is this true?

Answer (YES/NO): NO